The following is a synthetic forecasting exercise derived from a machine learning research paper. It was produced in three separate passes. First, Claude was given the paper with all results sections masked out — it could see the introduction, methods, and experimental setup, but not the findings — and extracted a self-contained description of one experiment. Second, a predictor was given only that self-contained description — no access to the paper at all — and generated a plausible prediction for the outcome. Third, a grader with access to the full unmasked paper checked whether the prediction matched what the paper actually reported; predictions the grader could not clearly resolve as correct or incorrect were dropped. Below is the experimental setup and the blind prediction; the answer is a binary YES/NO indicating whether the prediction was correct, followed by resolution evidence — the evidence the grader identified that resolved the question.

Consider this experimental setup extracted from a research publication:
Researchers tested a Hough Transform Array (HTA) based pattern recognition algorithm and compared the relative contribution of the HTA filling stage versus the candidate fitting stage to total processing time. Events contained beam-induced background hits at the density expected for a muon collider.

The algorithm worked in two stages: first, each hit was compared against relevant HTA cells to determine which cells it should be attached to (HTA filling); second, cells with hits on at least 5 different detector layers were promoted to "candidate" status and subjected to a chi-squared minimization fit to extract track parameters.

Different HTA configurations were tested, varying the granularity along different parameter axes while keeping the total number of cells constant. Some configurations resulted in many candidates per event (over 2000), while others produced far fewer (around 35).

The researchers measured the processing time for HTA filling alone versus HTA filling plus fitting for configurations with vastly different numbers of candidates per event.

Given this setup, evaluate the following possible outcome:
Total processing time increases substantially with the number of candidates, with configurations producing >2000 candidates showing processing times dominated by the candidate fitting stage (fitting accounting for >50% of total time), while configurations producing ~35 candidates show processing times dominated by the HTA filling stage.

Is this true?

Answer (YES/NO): NO